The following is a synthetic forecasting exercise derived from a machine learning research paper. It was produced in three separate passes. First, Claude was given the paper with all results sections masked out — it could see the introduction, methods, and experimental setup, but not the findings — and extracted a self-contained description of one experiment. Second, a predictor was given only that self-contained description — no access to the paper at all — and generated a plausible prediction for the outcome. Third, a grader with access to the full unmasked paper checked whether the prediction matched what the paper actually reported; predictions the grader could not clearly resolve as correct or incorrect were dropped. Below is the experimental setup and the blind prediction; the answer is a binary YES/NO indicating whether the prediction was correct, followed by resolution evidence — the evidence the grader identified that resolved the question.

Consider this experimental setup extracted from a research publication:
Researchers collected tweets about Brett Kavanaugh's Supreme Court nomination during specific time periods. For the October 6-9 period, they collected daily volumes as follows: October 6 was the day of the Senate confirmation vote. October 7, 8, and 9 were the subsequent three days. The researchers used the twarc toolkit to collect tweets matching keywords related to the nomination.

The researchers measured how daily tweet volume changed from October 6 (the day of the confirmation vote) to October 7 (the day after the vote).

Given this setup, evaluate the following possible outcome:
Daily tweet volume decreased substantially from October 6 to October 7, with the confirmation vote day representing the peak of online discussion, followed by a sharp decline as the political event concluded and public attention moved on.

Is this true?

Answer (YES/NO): NO